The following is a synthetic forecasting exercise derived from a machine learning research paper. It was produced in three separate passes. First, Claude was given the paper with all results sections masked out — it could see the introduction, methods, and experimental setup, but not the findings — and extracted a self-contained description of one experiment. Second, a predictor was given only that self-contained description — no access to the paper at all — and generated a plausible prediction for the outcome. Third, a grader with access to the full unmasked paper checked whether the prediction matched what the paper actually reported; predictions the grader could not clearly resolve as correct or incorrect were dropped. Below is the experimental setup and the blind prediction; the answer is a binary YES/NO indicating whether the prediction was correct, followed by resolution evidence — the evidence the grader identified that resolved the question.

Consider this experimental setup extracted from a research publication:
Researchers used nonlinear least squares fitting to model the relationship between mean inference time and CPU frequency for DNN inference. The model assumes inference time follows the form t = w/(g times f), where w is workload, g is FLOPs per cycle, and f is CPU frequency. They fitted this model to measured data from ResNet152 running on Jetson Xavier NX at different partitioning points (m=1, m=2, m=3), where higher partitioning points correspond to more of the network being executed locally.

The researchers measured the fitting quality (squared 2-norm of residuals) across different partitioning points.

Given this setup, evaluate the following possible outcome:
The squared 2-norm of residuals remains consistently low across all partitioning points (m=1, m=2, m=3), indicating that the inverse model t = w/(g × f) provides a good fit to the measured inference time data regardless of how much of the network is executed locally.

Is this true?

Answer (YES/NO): NO